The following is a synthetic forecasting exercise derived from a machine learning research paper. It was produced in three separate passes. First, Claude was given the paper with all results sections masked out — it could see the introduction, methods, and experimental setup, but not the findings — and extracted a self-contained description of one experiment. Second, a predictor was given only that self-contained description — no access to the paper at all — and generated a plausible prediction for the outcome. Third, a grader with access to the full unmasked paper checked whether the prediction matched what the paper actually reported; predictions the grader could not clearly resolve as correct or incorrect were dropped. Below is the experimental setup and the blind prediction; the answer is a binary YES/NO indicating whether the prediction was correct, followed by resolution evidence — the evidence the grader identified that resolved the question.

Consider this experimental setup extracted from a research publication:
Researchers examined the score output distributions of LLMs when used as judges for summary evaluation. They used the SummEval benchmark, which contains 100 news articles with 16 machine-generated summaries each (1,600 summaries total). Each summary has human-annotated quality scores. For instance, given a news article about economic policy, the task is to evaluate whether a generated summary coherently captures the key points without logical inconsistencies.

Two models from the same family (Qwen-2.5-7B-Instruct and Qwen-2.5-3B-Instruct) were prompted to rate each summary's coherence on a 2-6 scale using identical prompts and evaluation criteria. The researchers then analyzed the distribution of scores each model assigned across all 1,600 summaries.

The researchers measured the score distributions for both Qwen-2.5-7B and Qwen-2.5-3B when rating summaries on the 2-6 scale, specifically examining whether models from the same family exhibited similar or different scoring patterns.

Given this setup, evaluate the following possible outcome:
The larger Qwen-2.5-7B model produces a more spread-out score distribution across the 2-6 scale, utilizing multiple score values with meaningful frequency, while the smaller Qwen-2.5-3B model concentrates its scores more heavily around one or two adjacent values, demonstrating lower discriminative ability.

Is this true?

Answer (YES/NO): NO